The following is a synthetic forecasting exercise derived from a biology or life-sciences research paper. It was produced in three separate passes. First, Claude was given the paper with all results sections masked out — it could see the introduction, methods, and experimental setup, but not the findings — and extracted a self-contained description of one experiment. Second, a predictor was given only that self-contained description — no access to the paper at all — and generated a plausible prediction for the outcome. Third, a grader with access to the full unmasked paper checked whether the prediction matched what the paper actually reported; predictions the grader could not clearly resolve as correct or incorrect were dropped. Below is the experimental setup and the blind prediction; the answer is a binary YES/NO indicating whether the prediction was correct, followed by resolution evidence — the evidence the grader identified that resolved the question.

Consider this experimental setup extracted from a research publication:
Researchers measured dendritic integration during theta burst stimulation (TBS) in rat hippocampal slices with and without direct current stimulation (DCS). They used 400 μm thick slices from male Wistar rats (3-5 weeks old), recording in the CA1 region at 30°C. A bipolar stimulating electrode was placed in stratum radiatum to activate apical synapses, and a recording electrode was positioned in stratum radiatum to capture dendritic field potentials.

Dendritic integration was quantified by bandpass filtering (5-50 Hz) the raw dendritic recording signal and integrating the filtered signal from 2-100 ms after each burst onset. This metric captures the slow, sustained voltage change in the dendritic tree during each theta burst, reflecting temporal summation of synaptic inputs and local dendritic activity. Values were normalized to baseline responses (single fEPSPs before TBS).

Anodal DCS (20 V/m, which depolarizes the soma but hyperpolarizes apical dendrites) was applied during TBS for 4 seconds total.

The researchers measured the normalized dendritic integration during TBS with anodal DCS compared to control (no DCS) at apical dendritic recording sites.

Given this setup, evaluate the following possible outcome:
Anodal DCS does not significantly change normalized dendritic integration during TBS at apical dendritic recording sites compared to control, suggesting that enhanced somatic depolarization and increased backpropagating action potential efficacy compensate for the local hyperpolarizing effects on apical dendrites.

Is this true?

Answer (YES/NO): NO